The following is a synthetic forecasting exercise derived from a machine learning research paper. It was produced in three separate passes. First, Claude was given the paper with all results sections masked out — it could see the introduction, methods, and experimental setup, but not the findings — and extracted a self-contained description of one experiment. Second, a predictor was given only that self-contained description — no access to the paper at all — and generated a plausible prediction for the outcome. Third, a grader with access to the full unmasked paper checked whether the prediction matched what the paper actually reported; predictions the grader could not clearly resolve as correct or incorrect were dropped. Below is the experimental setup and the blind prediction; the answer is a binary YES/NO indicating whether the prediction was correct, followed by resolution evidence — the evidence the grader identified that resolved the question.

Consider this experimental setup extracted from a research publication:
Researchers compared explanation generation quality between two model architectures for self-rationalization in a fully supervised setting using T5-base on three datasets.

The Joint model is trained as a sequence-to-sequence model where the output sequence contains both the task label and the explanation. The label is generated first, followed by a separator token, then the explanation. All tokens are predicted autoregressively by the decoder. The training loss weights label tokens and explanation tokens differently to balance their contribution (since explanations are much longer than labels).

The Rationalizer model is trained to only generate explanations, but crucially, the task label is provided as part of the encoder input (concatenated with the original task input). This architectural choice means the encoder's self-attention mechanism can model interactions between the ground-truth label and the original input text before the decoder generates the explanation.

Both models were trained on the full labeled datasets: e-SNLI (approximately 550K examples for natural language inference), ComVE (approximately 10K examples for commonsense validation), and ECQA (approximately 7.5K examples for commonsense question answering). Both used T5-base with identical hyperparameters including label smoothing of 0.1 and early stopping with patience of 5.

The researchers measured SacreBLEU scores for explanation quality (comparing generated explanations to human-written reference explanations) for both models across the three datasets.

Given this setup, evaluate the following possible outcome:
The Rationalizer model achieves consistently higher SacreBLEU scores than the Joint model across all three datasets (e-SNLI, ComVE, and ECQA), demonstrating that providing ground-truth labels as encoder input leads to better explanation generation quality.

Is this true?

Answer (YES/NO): YES